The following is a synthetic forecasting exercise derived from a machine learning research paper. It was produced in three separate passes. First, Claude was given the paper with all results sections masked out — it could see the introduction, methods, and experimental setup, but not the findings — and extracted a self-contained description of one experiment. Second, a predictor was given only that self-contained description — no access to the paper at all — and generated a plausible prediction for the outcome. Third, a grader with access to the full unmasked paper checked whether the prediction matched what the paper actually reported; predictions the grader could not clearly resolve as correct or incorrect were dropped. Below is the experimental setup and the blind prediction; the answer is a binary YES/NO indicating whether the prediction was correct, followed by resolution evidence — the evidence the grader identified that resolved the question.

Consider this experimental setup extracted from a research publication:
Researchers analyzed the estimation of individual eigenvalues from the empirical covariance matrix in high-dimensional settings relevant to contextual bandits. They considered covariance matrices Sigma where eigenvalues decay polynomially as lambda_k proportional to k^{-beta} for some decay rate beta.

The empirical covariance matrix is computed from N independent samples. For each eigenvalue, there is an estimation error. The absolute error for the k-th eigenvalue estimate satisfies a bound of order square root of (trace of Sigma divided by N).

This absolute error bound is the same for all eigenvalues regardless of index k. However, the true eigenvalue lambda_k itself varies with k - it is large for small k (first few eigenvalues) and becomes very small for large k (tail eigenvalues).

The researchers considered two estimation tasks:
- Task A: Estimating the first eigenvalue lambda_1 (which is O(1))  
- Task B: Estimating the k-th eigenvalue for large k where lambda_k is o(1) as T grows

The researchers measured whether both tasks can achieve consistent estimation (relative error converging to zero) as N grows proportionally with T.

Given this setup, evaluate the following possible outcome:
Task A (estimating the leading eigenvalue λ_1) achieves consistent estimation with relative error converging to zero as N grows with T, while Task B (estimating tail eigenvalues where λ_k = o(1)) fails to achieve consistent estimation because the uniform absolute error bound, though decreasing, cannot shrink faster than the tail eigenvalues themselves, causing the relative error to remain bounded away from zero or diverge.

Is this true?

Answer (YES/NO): YES